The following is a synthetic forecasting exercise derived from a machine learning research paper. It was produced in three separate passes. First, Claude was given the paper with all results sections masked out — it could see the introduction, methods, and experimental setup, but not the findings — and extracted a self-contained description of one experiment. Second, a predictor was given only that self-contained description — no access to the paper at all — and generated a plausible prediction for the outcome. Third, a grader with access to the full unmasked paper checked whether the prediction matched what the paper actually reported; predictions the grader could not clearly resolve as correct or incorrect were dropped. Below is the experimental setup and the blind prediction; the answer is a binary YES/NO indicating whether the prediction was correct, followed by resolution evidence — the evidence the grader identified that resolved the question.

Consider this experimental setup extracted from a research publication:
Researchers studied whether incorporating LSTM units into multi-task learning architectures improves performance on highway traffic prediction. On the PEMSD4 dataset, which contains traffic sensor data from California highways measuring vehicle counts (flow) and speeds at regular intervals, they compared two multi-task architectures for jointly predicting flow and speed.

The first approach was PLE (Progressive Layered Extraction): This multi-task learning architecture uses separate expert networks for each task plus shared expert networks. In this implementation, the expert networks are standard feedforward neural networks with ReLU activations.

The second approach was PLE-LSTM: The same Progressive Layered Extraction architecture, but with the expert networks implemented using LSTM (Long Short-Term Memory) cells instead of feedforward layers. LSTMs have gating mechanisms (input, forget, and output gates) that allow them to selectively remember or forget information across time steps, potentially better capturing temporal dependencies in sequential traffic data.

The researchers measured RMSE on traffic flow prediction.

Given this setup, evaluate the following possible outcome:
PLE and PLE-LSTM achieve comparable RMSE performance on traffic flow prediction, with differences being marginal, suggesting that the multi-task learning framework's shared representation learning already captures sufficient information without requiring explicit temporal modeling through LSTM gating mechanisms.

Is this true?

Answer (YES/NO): NO